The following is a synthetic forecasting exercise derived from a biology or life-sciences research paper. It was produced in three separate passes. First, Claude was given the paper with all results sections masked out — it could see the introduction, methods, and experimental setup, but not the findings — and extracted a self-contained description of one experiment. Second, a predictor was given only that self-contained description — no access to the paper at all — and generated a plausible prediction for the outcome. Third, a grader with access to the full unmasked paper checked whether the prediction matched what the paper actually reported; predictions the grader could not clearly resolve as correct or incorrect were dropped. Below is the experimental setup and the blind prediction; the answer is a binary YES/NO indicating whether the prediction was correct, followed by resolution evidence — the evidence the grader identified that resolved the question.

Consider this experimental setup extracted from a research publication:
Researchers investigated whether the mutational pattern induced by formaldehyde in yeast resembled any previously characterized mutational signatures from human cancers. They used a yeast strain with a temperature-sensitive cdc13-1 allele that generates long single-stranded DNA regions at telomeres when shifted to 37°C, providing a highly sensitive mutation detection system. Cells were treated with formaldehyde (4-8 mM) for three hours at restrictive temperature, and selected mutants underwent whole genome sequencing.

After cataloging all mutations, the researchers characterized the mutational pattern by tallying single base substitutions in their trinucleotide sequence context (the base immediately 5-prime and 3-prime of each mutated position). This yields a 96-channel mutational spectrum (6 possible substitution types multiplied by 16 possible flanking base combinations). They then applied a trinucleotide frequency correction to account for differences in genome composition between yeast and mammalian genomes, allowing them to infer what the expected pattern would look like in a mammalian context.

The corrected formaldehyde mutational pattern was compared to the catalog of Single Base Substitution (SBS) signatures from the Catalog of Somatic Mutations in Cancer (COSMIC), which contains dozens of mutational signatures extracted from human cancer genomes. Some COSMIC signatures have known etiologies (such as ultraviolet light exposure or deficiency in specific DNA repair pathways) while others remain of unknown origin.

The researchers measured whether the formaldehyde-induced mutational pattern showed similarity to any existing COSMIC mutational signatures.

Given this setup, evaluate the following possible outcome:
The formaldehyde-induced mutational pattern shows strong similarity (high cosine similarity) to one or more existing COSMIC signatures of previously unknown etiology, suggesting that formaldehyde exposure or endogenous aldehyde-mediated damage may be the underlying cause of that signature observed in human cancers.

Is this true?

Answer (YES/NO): YES